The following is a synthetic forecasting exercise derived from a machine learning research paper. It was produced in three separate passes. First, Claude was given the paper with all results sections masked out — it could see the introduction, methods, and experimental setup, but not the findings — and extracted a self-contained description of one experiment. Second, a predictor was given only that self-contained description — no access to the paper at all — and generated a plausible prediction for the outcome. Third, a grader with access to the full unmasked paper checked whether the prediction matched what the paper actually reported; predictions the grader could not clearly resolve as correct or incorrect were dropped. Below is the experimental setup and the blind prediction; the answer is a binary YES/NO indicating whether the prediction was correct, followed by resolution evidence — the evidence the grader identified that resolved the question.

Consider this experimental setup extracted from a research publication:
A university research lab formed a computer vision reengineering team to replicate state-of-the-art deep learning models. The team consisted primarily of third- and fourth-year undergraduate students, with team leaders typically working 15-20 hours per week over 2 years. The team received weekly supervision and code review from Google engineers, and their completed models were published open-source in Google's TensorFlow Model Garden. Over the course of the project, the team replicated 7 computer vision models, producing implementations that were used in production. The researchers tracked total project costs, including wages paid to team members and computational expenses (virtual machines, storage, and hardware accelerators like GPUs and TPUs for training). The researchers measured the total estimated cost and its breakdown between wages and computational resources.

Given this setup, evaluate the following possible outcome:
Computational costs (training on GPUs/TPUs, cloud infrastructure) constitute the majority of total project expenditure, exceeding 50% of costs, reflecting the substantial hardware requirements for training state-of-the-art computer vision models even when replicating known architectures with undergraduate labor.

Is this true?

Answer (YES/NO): YES